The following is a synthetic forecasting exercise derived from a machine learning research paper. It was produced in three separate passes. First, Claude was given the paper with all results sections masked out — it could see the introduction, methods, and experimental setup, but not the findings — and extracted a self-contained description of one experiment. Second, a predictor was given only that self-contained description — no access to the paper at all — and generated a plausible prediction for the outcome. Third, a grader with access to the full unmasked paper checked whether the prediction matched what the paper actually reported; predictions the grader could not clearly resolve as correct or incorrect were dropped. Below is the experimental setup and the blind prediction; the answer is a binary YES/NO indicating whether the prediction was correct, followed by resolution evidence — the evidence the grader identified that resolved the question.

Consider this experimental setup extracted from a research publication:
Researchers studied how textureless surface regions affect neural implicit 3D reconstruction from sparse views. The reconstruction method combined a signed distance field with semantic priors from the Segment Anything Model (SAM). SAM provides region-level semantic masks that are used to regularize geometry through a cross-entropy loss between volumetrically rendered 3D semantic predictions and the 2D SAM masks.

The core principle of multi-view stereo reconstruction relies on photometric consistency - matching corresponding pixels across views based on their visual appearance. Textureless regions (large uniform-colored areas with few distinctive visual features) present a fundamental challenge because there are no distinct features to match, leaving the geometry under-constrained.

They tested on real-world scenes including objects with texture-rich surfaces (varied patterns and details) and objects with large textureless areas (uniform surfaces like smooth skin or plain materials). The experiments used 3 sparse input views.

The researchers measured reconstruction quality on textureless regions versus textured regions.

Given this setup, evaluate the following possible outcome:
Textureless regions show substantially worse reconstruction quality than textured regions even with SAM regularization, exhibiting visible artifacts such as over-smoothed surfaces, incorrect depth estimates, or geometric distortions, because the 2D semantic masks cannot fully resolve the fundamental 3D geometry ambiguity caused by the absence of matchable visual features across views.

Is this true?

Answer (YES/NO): YES